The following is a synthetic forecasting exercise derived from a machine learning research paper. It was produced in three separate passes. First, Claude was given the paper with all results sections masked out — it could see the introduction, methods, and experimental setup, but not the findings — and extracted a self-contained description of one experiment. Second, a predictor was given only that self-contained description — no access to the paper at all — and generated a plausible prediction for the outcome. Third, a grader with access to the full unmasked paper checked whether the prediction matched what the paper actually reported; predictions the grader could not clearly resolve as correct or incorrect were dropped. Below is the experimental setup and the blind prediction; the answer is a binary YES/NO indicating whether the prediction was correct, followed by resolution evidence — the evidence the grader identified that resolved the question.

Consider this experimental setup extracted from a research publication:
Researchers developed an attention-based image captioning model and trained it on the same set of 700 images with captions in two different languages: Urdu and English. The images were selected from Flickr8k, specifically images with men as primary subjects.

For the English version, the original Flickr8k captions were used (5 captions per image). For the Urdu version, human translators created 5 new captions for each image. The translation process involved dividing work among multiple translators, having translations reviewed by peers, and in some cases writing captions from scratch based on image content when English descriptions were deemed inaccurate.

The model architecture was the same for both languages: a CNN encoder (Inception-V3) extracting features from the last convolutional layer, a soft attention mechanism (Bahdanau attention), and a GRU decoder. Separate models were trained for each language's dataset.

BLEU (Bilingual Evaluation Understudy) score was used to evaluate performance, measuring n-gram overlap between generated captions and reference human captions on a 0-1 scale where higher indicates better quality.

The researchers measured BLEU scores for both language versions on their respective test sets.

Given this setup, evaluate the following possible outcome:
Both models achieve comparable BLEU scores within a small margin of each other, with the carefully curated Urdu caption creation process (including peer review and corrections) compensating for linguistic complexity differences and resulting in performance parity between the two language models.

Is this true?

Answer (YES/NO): NO